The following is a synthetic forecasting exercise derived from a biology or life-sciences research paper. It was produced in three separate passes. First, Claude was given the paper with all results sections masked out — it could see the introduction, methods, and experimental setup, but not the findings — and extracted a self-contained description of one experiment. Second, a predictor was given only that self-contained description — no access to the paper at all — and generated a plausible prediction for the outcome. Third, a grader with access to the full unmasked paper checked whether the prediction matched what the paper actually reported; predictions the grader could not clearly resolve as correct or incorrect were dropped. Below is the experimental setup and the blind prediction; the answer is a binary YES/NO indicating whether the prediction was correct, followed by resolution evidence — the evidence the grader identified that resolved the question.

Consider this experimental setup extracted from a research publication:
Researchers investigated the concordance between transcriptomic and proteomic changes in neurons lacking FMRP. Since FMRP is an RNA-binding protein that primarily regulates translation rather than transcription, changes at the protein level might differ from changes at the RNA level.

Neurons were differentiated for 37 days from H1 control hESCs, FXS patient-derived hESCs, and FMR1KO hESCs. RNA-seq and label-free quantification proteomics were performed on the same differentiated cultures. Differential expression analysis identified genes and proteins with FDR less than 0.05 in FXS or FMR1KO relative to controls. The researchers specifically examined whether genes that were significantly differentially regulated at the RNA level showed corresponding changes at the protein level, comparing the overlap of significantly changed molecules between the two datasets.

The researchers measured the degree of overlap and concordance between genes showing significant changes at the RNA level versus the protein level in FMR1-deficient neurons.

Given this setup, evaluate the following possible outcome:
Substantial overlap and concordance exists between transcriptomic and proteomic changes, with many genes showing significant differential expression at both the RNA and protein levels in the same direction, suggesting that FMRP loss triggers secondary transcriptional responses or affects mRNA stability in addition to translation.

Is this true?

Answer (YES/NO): YES